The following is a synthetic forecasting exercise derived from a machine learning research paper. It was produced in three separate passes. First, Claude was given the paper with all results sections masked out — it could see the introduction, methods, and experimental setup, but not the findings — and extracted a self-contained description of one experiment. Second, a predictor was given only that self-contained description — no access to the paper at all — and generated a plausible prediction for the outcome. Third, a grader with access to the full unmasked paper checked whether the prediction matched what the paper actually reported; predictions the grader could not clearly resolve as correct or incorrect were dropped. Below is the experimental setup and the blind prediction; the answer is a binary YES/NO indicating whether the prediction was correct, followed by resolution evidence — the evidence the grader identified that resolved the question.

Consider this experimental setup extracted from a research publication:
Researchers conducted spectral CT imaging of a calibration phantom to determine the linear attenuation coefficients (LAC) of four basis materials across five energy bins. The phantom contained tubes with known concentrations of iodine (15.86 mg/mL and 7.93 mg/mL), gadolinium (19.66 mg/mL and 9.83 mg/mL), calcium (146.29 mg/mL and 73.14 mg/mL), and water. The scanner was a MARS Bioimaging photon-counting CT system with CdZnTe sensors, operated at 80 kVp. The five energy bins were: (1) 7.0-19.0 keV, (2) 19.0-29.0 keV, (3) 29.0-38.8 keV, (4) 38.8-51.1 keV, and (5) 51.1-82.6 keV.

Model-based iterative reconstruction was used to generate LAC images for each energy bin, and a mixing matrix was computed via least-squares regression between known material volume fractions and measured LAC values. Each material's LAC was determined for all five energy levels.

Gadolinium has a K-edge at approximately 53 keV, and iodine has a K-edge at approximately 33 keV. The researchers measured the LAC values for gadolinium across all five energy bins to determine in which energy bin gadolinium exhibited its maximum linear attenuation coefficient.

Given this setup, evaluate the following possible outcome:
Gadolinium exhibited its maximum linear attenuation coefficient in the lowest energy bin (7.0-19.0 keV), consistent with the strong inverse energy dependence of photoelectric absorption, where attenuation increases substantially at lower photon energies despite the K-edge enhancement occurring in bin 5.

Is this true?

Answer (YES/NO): NO